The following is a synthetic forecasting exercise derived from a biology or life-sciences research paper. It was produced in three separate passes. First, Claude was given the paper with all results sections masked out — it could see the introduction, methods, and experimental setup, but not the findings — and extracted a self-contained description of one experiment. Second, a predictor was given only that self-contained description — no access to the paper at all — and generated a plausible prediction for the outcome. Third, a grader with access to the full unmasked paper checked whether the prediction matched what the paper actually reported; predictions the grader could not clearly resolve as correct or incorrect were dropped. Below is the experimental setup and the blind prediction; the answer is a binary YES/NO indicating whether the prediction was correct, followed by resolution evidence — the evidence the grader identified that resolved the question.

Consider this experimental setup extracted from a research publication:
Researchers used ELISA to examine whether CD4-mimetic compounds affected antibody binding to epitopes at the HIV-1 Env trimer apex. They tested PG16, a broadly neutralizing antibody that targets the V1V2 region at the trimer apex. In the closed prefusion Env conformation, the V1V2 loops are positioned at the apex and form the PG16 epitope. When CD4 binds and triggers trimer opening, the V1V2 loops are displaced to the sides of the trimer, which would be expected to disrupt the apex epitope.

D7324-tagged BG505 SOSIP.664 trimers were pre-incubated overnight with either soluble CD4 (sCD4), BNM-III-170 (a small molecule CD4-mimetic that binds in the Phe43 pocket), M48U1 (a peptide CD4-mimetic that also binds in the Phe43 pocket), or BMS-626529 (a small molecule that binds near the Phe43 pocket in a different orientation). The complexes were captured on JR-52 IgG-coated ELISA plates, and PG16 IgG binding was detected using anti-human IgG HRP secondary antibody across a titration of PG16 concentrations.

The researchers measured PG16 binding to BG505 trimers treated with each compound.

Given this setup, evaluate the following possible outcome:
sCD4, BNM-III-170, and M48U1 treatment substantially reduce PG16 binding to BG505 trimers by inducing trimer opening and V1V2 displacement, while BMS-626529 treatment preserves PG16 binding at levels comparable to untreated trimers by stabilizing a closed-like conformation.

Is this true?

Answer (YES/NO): NO